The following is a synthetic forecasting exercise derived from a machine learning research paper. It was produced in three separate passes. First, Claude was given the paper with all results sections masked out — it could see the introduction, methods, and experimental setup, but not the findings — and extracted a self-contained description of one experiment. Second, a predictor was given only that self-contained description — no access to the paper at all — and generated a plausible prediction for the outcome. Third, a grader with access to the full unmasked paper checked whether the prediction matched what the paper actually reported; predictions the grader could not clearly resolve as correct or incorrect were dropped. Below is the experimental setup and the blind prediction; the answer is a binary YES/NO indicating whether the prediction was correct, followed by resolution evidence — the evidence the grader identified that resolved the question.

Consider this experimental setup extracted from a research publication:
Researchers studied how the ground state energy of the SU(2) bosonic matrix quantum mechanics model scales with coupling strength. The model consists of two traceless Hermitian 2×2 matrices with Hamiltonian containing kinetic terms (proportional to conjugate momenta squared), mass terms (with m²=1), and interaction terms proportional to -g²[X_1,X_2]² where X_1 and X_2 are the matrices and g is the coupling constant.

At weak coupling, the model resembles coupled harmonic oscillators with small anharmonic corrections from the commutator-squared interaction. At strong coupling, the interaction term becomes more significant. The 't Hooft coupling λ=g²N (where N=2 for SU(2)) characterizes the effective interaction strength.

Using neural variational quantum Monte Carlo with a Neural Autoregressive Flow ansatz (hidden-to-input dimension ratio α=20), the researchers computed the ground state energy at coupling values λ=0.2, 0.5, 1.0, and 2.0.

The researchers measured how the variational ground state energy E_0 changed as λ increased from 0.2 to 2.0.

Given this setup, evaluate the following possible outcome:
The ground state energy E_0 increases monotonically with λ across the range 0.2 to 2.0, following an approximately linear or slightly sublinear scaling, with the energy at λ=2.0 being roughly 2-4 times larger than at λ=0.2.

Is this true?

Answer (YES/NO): NO